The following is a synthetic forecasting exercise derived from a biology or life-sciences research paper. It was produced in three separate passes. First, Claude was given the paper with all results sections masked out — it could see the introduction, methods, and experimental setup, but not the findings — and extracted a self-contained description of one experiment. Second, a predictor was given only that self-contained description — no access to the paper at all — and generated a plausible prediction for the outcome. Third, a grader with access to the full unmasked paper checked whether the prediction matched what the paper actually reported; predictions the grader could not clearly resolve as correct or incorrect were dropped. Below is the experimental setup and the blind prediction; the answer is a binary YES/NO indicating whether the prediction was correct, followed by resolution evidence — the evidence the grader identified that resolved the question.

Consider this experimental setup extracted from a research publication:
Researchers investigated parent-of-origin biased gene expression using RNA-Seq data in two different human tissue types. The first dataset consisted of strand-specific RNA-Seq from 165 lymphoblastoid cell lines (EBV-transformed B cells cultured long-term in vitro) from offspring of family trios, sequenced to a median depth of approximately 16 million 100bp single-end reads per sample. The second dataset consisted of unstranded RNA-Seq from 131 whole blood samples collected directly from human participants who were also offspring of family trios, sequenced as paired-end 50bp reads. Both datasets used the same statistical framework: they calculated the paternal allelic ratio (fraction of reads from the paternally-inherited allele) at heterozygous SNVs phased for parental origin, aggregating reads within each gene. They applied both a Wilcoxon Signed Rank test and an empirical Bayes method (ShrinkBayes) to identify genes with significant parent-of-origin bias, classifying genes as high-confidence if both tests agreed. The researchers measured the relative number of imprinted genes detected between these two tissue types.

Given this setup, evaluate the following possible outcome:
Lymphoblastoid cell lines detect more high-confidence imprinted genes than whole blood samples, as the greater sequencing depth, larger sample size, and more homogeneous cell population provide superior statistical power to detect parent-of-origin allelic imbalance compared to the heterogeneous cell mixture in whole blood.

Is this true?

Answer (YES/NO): YES